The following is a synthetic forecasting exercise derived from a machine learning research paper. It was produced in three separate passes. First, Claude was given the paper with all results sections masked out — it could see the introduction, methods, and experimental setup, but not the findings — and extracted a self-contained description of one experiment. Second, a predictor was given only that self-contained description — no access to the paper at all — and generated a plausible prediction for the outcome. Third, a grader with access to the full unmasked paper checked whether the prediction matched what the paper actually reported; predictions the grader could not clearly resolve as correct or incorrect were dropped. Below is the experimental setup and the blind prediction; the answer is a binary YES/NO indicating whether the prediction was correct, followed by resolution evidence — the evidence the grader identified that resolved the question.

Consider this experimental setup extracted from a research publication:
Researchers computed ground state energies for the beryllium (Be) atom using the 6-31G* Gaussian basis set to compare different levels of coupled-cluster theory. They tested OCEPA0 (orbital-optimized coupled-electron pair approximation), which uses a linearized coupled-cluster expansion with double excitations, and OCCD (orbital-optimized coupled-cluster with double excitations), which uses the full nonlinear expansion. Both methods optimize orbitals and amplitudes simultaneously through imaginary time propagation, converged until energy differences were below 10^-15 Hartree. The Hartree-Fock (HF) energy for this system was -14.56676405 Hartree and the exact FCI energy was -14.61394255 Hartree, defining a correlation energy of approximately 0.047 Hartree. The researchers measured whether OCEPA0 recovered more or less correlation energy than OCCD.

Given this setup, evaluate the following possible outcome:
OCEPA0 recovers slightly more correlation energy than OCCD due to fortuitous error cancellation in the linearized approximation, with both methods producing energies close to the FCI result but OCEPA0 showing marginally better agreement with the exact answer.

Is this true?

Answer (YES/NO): NO